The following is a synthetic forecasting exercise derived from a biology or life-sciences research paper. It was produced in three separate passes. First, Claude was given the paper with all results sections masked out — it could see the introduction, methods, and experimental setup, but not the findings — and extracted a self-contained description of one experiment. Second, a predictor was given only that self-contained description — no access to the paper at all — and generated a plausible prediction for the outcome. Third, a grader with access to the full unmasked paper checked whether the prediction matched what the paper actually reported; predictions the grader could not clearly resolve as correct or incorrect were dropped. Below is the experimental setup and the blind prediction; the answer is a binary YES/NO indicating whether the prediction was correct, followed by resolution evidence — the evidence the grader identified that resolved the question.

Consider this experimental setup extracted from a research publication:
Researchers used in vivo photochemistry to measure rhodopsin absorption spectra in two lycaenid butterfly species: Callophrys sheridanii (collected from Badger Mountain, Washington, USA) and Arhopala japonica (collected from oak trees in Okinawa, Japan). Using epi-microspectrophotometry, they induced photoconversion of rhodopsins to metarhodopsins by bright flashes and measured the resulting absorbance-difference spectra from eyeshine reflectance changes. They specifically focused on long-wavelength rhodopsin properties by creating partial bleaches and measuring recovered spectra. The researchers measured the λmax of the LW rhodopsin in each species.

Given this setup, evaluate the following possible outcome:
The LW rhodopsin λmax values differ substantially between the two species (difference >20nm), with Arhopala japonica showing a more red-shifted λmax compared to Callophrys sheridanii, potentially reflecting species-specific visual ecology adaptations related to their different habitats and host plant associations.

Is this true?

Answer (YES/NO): YES